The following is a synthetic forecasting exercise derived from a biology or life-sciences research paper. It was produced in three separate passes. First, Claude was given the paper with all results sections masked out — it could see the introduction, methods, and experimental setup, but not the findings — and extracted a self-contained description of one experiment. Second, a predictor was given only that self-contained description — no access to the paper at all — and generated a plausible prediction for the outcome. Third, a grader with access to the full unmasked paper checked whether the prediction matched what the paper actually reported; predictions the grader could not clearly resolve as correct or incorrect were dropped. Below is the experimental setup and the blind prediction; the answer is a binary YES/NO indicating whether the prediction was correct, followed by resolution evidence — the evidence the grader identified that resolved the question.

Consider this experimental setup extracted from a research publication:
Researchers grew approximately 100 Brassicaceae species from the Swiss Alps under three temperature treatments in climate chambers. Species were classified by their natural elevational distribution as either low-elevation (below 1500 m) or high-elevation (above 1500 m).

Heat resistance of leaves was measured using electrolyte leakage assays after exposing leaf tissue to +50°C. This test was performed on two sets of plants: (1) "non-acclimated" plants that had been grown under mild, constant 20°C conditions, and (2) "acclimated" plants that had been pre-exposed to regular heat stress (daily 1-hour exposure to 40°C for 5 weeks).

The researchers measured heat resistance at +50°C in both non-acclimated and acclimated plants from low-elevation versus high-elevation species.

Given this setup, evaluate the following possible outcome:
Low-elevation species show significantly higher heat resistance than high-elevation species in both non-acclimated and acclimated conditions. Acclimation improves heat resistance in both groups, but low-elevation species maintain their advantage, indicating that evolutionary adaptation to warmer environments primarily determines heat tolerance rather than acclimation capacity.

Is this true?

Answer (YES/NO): NO